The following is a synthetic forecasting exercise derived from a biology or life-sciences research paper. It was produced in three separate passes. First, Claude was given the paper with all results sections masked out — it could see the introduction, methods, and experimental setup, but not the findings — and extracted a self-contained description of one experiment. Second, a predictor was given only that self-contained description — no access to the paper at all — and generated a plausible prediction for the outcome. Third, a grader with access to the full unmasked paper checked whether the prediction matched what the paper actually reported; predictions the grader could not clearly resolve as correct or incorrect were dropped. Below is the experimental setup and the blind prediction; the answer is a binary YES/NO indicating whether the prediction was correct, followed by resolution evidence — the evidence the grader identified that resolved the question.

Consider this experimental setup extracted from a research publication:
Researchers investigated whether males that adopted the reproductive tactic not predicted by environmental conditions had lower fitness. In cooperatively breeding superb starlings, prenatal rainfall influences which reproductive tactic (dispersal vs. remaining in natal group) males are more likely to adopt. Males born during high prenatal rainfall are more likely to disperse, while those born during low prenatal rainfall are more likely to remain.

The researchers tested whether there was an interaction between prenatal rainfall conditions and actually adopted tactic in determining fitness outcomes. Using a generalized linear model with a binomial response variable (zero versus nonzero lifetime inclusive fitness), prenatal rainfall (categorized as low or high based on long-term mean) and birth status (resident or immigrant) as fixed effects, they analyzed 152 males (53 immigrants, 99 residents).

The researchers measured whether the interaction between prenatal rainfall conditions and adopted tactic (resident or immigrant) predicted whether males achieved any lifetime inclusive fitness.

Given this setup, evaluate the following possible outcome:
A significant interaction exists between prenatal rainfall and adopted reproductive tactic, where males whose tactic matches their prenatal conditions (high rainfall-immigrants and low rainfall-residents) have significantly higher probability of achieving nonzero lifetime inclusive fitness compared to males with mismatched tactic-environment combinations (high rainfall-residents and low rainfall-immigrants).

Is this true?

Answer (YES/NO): YES